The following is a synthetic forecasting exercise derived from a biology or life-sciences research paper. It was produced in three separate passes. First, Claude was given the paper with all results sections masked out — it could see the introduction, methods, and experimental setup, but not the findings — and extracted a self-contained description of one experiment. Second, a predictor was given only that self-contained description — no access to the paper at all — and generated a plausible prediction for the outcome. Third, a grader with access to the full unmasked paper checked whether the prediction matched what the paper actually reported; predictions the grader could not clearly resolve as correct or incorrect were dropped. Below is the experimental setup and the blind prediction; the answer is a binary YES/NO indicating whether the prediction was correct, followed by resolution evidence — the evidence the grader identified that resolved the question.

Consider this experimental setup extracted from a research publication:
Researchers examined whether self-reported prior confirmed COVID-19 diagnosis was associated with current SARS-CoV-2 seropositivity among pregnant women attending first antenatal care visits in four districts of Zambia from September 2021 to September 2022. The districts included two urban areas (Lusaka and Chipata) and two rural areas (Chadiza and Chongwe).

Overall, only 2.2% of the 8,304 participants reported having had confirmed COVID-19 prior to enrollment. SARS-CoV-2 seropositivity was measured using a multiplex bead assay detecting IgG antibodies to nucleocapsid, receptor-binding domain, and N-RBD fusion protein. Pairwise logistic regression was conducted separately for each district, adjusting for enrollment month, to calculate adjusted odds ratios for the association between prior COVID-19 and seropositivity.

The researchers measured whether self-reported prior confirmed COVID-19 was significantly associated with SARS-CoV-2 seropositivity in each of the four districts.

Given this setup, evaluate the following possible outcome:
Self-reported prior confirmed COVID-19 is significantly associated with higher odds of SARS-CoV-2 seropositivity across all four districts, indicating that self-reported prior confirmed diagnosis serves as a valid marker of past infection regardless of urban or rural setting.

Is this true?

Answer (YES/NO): NO